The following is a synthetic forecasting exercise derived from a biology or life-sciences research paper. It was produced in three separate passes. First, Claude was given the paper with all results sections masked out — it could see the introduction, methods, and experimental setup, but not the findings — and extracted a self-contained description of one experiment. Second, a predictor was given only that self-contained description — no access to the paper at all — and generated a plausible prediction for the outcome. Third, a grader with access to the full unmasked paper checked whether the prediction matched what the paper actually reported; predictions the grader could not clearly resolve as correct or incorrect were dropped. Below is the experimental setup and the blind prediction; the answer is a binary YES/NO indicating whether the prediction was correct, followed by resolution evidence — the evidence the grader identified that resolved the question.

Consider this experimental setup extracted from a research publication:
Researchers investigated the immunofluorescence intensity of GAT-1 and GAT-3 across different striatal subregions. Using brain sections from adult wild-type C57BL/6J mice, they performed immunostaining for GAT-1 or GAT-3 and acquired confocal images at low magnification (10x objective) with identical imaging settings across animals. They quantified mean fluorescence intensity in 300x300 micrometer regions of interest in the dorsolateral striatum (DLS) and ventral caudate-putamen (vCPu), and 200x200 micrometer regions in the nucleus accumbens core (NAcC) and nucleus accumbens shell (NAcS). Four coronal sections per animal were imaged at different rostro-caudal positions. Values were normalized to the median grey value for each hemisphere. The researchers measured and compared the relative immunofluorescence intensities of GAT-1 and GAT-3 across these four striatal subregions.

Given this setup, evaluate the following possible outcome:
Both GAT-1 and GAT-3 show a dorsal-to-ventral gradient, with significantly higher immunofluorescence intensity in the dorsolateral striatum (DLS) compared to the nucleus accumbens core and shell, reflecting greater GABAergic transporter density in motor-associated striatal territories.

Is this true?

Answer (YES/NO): NO